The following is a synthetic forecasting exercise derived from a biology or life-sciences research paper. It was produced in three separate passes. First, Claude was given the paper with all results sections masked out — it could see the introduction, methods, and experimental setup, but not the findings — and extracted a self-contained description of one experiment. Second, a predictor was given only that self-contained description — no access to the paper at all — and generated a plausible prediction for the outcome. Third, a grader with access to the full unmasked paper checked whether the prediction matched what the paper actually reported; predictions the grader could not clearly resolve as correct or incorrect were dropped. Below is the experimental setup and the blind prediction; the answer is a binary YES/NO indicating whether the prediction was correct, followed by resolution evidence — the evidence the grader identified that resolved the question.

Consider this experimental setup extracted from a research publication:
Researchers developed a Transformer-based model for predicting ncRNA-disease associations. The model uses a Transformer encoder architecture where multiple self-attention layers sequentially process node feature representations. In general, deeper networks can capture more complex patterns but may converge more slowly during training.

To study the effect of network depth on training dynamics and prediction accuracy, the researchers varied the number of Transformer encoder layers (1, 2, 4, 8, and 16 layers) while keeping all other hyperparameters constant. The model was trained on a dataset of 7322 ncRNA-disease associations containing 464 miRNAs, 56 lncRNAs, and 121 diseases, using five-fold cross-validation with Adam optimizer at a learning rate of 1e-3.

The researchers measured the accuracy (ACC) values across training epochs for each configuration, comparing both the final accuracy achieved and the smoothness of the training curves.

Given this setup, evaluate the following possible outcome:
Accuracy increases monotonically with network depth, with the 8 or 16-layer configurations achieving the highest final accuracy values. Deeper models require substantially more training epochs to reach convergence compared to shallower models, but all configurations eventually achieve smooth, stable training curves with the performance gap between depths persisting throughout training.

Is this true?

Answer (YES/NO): NO